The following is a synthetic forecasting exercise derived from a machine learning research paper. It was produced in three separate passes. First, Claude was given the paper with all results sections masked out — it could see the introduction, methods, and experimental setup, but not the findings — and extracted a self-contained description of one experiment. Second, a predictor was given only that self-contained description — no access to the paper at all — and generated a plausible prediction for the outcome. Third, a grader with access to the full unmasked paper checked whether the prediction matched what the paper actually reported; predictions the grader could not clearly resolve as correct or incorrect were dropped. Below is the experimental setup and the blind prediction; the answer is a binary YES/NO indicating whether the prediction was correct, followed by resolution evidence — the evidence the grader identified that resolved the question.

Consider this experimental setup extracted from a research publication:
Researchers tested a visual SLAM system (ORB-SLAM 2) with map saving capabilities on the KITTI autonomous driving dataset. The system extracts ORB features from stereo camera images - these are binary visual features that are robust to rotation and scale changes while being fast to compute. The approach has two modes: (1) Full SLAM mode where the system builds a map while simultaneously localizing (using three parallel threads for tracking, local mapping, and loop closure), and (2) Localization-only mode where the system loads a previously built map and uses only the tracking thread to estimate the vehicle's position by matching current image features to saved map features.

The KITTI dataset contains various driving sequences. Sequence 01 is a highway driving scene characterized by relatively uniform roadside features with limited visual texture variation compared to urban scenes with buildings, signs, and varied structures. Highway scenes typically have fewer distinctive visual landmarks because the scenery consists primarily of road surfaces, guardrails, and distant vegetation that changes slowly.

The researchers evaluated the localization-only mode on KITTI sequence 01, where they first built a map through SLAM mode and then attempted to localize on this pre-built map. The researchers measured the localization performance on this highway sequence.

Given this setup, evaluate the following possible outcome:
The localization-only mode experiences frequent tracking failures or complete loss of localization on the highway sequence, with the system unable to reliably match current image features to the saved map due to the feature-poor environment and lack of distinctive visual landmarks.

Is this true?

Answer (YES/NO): NO